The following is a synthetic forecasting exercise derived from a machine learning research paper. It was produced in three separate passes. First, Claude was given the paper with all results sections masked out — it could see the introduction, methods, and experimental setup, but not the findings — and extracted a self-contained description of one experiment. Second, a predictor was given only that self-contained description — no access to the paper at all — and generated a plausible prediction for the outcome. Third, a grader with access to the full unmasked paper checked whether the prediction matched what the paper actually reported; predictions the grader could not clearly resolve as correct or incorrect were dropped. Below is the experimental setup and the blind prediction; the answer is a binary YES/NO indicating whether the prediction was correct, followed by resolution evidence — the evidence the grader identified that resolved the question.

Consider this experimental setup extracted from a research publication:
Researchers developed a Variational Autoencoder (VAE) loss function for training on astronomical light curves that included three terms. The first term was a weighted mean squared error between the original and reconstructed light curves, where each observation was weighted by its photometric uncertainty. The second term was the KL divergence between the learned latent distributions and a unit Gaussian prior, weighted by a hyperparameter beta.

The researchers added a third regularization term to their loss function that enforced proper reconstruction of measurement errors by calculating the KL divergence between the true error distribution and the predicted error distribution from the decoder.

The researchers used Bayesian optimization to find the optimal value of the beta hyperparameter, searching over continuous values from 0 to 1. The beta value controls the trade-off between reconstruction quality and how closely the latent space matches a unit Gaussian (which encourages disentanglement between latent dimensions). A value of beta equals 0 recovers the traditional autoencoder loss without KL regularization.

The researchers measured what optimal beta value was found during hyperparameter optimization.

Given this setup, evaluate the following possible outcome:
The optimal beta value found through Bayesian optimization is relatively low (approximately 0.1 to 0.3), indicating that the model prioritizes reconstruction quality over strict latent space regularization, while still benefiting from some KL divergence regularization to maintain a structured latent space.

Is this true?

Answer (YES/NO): NO